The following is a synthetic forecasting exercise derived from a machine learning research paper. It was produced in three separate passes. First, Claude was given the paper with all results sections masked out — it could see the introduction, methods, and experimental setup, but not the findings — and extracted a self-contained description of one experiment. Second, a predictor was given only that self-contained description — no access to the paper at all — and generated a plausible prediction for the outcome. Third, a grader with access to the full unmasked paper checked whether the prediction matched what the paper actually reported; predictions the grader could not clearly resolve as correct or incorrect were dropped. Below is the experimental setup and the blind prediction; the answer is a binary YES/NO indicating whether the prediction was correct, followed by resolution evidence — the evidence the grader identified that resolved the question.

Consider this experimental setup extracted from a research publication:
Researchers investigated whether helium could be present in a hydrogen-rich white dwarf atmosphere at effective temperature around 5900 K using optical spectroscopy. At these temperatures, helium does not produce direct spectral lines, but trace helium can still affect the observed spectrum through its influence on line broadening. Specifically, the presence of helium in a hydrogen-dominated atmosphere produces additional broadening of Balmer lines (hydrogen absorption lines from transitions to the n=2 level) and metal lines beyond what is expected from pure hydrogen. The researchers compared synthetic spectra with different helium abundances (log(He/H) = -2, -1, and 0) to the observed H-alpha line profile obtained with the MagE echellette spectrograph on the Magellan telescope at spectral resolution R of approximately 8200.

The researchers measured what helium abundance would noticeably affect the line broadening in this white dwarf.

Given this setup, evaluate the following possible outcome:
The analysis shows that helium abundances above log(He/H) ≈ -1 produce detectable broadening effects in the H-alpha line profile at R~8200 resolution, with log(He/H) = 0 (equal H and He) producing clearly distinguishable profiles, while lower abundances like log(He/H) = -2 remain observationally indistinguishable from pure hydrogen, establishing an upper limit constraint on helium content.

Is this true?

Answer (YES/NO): YES